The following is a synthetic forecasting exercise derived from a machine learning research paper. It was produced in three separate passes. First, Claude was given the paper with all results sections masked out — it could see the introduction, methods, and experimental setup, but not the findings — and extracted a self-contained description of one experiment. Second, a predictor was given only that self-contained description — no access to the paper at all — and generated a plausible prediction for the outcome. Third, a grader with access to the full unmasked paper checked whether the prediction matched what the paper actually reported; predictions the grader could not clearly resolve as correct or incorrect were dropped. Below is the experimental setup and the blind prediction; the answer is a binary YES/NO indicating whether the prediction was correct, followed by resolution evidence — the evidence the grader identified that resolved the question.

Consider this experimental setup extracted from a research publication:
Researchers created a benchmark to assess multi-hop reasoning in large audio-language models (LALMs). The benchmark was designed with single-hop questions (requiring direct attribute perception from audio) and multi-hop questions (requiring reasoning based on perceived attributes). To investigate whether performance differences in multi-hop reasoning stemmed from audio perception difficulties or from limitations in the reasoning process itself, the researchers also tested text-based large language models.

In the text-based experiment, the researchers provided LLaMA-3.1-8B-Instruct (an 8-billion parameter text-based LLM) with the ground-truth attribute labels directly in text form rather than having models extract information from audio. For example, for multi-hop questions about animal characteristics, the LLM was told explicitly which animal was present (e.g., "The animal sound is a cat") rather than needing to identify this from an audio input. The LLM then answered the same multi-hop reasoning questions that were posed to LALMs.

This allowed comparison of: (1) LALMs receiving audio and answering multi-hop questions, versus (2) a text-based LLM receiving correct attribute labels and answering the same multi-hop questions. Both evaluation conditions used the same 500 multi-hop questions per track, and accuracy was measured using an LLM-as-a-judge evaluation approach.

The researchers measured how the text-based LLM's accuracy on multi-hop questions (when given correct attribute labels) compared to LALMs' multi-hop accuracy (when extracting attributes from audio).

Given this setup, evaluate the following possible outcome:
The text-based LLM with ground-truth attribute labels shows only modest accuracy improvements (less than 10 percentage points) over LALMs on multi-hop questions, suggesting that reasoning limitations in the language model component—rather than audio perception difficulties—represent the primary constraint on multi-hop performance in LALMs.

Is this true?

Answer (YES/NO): NO